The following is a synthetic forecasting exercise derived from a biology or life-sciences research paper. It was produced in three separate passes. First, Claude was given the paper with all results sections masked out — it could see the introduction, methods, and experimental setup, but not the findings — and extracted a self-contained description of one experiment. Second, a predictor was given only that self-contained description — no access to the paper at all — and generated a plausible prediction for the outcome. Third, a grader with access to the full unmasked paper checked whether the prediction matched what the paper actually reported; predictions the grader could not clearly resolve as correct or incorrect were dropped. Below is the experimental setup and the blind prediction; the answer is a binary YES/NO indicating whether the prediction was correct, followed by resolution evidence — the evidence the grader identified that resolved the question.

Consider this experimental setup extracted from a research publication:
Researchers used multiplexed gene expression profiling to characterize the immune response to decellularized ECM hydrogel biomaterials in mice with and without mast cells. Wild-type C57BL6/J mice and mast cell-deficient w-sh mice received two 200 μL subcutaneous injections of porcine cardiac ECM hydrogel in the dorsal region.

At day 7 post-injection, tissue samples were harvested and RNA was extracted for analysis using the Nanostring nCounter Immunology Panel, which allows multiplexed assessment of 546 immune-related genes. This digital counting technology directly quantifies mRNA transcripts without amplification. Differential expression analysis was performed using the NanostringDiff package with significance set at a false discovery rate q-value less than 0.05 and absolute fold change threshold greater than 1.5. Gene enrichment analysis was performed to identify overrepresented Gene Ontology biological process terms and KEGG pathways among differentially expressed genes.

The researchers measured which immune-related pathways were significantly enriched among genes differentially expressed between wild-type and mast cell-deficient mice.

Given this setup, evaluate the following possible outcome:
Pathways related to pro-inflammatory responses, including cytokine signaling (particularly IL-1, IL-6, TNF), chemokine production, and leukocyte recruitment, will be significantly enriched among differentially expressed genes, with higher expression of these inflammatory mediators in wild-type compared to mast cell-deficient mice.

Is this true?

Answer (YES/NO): NO